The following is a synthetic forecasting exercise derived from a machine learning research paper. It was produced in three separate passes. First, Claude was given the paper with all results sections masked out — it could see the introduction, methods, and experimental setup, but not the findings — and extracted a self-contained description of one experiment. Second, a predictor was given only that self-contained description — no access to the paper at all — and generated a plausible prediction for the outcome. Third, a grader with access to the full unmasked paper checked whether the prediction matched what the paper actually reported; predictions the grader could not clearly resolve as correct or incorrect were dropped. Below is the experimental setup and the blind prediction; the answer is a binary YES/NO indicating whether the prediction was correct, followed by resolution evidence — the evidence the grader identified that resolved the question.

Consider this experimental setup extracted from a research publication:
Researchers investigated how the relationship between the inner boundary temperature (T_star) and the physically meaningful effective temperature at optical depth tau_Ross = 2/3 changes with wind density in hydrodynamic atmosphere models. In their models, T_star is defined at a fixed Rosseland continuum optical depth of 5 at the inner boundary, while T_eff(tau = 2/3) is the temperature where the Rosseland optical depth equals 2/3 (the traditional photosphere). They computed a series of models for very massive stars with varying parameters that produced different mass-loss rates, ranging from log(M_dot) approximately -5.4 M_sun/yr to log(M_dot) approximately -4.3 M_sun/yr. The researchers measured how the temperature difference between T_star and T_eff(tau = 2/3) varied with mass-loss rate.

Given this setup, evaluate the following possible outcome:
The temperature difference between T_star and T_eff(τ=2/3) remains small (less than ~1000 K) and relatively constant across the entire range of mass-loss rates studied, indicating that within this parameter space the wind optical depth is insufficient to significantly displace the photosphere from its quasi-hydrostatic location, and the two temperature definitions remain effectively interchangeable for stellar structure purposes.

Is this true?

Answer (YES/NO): NO